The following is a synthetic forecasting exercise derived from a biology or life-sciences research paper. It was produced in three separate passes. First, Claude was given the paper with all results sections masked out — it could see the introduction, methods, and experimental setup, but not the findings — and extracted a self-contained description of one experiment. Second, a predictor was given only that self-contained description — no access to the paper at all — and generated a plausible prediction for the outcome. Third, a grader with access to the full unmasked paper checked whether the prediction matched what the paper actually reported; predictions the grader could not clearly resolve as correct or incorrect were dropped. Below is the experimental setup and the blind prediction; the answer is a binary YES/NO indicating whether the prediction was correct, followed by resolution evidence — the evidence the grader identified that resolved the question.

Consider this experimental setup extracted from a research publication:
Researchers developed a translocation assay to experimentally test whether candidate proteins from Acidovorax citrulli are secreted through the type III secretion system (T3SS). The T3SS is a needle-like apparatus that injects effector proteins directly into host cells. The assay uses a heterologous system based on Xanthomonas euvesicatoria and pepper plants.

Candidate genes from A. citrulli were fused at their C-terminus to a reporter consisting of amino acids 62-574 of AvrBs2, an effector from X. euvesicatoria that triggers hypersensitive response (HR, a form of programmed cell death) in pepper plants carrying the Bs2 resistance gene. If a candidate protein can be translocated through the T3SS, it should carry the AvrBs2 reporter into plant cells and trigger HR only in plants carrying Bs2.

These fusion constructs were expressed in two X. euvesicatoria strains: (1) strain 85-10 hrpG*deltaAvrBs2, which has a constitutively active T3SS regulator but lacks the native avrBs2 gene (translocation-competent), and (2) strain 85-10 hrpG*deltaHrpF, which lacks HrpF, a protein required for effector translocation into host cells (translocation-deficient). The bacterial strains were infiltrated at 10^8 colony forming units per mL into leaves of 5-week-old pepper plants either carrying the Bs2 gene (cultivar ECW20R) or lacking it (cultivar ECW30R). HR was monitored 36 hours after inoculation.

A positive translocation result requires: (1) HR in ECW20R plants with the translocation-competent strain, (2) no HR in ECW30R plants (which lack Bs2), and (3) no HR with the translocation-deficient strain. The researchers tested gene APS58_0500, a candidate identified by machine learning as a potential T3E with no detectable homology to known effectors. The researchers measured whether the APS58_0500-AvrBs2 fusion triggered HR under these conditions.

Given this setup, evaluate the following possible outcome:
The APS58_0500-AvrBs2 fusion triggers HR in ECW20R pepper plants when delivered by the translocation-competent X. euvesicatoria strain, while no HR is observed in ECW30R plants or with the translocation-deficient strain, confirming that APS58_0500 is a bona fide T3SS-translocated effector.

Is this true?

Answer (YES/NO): YES